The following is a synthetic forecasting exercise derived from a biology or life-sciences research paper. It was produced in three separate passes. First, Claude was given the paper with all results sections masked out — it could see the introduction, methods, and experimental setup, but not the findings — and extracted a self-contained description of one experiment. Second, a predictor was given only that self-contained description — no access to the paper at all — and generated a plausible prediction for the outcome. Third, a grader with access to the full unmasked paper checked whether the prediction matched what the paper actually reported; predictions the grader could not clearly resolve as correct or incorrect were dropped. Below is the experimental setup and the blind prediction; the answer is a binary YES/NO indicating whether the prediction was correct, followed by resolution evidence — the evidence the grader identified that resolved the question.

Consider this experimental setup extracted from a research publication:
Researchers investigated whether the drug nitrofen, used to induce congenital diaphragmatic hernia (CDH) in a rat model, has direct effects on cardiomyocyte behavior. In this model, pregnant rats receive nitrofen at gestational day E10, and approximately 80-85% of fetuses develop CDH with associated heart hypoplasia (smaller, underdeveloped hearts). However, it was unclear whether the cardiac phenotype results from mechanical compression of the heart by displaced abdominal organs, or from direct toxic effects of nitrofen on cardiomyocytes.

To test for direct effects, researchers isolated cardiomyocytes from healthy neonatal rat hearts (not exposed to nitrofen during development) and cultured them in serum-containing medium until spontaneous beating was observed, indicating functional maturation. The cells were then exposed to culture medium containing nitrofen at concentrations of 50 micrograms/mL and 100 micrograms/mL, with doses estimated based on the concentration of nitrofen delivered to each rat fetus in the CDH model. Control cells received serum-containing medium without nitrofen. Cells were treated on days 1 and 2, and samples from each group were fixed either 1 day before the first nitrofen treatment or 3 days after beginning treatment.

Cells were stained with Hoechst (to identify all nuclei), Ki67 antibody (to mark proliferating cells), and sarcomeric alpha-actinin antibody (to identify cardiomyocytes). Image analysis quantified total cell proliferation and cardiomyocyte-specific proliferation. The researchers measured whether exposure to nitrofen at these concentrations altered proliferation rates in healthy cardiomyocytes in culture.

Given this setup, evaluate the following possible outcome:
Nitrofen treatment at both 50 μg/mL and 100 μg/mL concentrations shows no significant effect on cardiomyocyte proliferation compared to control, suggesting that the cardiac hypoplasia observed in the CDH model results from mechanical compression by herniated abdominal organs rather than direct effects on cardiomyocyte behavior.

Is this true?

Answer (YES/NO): YES